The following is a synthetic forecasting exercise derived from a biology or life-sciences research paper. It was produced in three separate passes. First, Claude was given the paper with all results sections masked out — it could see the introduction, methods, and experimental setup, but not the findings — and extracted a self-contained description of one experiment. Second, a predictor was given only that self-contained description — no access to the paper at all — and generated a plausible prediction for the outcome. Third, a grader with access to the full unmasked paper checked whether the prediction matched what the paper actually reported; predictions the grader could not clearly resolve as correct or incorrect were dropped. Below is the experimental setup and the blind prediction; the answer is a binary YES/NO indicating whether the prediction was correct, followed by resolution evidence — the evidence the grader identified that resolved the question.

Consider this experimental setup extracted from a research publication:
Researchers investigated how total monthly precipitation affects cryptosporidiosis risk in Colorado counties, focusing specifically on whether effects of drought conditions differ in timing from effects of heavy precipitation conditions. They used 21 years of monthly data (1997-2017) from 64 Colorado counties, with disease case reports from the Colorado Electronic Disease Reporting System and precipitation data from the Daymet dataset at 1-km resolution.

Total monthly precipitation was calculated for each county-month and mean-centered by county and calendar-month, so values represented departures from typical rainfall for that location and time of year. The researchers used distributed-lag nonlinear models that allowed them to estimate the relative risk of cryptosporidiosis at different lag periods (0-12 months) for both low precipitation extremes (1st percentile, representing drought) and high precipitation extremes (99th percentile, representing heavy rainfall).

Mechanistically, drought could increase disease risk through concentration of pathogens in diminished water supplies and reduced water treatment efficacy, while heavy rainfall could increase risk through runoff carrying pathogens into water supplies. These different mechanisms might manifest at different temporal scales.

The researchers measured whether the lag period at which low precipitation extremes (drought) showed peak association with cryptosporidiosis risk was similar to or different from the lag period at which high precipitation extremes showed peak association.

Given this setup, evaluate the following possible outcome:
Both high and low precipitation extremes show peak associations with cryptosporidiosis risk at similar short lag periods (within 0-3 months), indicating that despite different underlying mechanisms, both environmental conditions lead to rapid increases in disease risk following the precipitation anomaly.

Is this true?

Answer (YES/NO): NO